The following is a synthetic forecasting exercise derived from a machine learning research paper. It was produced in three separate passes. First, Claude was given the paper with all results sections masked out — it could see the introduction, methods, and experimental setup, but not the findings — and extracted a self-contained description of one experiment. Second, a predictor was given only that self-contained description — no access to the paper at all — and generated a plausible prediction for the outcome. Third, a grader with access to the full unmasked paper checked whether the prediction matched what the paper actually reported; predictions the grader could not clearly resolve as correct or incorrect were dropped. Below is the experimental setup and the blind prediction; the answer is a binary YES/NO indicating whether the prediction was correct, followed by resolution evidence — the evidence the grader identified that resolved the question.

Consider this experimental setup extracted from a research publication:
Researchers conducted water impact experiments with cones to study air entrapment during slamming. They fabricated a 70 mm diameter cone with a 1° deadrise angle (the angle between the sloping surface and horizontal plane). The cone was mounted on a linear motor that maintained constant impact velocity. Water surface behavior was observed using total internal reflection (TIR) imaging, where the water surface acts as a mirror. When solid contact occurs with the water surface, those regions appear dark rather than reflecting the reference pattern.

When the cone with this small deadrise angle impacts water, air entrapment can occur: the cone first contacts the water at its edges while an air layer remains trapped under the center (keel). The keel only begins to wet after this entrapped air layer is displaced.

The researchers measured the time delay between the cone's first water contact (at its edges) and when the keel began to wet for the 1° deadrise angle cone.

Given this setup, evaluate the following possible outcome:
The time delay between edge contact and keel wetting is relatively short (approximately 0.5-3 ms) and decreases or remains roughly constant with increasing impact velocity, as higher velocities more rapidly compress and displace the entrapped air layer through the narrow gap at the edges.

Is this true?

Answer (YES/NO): YES